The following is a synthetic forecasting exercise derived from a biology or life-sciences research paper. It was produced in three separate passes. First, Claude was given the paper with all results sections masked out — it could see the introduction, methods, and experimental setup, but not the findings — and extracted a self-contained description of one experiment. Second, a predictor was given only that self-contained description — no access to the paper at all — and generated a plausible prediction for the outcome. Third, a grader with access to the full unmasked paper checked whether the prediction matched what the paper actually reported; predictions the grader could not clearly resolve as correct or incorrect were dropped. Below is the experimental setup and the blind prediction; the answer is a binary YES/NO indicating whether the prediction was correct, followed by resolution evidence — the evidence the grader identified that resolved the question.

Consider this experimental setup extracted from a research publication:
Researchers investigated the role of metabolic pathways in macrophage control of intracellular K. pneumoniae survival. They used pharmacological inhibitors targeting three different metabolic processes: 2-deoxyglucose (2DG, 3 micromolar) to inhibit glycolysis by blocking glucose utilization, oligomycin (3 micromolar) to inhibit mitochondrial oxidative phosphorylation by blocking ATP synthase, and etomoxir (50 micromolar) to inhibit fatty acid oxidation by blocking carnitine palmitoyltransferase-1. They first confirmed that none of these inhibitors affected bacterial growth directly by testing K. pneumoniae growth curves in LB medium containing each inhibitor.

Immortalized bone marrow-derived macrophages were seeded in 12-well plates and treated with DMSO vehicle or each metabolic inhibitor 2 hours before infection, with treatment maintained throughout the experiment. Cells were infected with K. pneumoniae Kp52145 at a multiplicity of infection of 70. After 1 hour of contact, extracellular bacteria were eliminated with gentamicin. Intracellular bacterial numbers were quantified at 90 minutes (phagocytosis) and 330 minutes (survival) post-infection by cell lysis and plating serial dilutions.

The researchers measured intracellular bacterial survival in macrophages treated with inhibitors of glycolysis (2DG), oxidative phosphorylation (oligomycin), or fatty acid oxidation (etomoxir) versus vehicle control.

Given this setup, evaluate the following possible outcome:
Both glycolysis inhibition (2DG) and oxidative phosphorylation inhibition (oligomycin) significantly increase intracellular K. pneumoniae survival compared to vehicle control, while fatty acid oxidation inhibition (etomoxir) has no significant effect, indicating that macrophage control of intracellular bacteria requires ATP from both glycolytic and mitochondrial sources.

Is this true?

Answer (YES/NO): NO